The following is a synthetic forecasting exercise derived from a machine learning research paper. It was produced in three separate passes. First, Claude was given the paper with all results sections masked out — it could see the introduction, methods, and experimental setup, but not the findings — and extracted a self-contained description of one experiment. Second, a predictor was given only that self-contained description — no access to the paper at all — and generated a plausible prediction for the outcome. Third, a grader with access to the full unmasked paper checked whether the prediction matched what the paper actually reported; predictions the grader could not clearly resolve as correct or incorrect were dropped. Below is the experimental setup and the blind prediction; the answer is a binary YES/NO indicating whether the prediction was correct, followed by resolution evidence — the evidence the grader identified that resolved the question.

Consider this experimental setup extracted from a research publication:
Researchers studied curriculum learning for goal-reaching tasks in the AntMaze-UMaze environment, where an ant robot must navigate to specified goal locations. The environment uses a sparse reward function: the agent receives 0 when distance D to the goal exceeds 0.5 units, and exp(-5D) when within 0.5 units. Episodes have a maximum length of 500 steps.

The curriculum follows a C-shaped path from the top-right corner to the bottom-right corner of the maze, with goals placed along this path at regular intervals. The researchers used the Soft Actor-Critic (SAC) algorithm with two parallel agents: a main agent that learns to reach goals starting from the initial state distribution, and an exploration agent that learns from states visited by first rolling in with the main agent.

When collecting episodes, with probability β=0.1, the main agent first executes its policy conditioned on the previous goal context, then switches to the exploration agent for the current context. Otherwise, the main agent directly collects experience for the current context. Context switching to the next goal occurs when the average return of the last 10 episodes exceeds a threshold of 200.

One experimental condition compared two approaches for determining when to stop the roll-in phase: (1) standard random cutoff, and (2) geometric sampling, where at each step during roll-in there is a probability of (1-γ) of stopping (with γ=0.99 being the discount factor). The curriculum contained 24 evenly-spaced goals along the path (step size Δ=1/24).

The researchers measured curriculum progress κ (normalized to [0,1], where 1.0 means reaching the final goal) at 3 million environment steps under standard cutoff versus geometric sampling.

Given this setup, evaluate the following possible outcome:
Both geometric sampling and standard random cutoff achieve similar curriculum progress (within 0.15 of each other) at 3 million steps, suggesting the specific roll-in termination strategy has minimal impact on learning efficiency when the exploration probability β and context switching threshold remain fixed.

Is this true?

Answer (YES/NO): NO